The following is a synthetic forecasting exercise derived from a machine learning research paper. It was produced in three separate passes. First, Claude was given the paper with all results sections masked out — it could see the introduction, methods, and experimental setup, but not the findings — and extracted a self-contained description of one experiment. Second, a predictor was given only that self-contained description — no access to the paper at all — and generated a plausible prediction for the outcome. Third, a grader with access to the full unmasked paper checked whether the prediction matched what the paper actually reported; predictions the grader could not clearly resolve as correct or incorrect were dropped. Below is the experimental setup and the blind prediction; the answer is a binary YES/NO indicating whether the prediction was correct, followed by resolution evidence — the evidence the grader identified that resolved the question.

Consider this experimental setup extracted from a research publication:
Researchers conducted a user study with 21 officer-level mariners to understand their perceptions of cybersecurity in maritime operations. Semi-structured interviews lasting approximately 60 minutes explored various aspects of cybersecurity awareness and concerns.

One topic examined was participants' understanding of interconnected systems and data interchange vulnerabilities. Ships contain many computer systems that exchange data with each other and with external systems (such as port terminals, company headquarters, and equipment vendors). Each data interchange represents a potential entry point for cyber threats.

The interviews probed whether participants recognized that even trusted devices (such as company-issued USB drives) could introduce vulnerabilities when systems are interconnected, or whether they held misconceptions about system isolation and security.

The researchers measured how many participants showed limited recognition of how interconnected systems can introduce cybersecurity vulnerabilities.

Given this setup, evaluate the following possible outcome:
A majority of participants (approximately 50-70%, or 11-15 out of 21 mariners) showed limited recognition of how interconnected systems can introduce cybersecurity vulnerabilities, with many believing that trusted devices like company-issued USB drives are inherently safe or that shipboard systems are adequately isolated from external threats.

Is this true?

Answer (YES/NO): NO